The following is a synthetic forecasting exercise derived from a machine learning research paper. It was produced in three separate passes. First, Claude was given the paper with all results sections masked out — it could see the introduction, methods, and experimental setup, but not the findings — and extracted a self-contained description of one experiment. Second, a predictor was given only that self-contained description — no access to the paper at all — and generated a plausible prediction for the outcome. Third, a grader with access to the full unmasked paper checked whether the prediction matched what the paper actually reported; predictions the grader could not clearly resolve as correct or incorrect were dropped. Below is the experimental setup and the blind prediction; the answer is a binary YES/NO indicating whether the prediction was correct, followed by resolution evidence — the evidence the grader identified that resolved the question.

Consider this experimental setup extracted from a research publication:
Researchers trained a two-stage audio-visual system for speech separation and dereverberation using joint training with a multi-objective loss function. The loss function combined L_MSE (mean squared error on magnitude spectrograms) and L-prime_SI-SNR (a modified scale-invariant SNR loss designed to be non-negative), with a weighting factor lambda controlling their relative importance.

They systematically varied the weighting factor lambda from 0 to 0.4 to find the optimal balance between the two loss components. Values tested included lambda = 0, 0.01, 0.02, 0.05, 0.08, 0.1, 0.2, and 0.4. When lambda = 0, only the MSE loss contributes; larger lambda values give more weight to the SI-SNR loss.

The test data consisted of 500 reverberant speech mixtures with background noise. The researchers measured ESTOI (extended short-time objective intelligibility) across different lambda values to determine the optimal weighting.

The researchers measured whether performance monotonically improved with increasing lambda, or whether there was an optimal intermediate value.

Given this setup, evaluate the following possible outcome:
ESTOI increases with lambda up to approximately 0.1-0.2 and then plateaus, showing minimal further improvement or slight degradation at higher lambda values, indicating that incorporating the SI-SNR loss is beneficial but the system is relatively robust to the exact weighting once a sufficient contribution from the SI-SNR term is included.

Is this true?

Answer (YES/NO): NO